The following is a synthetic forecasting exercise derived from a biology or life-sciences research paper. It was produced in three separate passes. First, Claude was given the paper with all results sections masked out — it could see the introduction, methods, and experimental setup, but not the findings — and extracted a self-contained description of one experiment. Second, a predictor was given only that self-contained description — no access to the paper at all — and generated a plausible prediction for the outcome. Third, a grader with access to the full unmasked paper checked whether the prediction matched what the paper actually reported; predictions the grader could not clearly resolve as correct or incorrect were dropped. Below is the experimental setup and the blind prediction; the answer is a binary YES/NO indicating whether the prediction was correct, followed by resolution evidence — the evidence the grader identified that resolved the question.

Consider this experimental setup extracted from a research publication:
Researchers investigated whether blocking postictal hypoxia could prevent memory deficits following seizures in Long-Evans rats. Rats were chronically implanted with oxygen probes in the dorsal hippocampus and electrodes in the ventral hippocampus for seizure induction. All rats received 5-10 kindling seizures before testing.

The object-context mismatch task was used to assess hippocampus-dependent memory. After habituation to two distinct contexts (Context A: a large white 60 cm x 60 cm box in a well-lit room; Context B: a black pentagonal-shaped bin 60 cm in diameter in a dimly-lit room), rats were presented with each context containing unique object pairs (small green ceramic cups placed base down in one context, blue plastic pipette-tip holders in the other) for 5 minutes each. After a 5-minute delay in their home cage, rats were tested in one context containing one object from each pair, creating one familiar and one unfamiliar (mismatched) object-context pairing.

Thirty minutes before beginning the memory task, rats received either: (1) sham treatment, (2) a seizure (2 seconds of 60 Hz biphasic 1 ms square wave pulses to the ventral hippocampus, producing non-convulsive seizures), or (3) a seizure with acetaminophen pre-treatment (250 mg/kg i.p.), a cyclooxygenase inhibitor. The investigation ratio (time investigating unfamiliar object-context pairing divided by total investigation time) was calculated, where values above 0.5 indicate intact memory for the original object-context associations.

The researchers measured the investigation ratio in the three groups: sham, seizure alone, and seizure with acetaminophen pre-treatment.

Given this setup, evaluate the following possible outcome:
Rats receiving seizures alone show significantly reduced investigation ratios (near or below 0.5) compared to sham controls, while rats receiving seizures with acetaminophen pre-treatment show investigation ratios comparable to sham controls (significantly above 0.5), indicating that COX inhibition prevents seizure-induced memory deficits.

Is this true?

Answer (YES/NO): YES